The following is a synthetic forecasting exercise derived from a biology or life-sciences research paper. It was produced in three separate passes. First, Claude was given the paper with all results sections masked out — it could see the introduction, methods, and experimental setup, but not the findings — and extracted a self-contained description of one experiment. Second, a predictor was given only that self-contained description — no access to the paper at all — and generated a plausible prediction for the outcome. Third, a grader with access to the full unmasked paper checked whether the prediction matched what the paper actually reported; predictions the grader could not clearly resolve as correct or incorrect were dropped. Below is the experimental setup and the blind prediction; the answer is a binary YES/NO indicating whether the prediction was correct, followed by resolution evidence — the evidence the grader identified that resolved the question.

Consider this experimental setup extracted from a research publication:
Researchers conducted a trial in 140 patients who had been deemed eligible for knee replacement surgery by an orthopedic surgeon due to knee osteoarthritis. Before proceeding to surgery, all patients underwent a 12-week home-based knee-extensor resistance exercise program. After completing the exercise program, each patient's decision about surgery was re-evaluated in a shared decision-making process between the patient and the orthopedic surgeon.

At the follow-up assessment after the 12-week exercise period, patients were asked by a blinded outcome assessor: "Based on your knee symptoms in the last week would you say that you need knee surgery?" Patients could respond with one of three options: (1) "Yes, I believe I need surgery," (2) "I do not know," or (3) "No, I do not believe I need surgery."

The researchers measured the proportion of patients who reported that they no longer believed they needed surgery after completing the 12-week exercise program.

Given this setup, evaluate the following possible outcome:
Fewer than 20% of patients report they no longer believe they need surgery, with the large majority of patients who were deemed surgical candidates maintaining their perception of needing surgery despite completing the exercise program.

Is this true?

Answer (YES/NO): NO